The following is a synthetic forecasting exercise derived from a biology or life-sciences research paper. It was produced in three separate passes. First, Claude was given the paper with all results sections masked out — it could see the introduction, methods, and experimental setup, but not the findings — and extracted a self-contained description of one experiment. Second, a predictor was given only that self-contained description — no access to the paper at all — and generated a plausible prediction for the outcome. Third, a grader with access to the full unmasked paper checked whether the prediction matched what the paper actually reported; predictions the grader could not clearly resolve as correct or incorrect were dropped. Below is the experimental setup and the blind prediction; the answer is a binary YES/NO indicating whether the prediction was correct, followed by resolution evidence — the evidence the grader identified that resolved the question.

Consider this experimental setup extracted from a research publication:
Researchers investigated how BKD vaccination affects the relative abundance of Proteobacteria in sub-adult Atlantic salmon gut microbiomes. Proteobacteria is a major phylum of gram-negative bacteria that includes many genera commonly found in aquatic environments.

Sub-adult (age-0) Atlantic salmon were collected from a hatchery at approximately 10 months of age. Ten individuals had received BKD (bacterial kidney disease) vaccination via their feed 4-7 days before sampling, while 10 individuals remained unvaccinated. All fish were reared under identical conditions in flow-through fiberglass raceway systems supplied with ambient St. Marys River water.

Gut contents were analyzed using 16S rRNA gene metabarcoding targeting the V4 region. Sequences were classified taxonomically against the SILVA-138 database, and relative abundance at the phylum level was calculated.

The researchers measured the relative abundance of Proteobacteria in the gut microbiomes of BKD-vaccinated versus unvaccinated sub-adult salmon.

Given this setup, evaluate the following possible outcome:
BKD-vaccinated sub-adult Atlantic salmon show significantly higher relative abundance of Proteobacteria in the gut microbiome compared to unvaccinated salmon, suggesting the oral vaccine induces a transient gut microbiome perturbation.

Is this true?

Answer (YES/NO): YES